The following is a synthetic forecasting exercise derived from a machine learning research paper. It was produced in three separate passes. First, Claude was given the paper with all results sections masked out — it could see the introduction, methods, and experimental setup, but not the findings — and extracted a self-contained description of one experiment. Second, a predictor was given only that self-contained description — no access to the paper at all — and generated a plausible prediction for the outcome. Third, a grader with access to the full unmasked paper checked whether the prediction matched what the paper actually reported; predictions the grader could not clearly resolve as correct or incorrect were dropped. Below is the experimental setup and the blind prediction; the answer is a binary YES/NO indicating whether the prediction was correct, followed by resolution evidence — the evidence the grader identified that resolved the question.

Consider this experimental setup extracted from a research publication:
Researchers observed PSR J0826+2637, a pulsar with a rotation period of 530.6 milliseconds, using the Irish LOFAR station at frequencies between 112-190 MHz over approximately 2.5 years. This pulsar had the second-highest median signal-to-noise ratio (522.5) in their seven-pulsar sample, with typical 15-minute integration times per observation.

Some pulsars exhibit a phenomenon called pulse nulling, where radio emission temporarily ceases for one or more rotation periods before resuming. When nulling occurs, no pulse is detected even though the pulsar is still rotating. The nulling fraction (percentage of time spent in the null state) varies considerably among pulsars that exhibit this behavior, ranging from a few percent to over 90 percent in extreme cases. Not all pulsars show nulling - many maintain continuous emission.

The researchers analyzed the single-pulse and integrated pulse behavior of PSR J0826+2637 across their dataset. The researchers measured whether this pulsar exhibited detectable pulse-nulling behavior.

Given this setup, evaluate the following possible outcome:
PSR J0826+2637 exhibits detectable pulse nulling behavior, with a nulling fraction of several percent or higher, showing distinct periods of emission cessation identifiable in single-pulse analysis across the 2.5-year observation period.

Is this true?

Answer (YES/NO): NO